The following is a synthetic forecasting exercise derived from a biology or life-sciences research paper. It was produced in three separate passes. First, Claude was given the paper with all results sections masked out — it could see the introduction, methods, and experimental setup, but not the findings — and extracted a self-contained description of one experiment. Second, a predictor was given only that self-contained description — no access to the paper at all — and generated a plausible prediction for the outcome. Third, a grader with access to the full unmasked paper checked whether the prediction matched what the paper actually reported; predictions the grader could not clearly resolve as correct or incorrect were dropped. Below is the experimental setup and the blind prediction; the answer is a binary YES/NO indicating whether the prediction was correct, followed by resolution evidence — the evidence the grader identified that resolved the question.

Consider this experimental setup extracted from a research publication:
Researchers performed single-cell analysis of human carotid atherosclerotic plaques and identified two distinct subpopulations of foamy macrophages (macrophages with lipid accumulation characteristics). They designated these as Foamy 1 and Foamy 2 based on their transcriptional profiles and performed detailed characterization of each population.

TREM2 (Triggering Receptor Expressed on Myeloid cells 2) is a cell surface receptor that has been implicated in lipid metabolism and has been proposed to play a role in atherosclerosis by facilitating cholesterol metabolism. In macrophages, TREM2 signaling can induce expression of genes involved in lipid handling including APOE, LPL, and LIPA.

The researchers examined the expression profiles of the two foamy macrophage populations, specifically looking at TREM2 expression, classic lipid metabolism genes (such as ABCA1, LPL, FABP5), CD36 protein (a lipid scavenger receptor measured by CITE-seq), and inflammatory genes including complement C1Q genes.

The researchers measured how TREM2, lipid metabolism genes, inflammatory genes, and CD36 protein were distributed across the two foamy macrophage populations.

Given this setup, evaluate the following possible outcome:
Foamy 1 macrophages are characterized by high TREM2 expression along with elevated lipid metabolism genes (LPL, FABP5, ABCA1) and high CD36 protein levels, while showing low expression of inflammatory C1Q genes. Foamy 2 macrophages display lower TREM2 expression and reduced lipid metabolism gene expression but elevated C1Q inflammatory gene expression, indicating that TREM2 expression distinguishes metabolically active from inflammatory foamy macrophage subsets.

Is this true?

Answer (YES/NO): NO